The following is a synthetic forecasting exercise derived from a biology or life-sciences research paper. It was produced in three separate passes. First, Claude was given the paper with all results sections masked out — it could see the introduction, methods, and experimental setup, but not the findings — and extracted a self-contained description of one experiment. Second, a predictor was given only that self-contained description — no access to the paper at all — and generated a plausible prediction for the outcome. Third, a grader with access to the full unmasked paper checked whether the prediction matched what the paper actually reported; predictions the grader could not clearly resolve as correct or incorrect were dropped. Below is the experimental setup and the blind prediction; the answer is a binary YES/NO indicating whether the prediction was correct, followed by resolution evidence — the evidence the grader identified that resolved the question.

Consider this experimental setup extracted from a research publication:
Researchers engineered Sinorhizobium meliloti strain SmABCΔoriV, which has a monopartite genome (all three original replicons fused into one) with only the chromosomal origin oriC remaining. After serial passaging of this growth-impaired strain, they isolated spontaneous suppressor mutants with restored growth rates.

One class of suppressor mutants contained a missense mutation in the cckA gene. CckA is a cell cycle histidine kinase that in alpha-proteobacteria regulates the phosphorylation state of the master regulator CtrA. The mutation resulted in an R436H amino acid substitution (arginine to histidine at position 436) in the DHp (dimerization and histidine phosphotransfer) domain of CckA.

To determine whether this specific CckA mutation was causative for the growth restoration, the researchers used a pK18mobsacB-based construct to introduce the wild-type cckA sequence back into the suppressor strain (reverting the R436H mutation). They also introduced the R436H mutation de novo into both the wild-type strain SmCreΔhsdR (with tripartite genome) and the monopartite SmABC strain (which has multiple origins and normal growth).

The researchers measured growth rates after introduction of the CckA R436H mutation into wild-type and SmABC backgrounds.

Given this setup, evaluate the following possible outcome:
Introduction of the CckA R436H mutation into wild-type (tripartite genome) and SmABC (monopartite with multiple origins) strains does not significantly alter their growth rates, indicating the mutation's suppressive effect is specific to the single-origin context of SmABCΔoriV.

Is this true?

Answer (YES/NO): NO